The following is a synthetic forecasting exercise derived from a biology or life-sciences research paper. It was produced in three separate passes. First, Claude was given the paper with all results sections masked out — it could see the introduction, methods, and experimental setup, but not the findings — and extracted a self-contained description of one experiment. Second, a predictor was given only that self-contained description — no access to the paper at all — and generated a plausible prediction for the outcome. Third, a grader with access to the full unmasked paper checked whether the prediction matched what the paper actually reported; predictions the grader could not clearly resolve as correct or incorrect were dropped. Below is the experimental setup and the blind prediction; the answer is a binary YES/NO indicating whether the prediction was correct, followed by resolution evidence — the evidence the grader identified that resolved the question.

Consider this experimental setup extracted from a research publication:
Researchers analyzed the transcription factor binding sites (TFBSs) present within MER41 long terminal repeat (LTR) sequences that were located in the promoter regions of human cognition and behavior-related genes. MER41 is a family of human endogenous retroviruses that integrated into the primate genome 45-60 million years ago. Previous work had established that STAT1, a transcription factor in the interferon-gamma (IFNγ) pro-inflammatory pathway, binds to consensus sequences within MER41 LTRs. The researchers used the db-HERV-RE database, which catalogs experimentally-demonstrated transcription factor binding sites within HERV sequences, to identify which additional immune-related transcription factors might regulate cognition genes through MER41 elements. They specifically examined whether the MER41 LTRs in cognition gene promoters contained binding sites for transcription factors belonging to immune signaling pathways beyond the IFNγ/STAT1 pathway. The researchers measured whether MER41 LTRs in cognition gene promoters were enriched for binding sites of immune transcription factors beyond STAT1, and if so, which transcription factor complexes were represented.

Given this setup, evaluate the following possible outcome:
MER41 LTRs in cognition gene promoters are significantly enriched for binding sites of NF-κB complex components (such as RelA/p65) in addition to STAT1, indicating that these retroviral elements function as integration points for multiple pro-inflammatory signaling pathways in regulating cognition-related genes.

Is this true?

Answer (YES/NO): YES